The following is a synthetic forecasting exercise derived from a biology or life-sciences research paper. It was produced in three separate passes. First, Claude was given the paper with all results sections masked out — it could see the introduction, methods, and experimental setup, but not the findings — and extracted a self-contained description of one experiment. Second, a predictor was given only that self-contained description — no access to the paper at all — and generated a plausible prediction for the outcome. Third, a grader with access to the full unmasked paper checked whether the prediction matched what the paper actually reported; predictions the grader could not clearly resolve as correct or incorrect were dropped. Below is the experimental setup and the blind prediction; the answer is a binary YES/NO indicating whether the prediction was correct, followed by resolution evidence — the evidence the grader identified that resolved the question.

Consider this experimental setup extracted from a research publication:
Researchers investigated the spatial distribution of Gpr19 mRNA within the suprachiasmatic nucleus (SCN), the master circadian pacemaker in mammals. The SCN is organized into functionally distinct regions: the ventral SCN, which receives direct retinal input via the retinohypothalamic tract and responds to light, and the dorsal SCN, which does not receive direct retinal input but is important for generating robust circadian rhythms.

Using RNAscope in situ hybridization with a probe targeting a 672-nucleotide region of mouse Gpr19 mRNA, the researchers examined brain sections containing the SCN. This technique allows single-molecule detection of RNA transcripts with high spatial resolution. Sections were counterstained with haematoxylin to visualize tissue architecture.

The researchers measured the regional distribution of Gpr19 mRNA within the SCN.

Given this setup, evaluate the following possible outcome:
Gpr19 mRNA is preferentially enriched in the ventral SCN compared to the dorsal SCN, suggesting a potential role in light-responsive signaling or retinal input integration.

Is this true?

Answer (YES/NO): NO